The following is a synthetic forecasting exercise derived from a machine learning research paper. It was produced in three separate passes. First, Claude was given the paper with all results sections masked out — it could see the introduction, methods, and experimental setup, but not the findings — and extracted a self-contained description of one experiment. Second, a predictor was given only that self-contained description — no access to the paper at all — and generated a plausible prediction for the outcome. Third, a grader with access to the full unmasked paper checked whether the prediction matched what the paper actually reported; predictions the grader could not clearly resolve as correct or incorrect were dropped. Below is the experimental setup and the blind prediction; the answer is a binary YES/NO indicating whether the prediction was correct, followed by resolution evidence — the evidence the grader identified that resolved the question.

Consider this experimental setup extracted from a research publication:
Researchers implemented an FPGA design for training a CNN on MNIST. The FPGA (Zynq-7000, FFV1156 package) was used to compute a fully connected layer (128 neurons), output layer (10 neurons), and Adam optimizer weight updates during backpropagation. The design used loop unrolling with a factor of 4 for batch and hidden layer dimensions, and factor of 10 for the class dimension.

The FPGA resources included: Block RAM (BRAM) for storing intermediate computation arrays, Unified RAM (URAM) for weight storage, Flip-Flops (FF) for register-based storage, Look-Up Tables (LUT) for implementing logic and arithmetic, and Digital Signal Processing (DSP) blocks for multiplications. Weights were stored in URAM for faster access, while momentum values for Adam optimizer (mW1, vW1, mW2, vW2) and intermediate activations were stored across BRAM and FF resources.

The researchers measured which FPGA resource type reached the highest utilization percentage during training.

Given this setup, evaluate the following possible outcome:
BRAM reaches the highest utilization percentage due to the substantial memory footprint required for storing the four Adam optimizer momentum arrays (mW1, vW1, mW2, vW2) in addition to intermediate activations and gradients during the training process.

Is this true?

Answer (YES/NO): NO